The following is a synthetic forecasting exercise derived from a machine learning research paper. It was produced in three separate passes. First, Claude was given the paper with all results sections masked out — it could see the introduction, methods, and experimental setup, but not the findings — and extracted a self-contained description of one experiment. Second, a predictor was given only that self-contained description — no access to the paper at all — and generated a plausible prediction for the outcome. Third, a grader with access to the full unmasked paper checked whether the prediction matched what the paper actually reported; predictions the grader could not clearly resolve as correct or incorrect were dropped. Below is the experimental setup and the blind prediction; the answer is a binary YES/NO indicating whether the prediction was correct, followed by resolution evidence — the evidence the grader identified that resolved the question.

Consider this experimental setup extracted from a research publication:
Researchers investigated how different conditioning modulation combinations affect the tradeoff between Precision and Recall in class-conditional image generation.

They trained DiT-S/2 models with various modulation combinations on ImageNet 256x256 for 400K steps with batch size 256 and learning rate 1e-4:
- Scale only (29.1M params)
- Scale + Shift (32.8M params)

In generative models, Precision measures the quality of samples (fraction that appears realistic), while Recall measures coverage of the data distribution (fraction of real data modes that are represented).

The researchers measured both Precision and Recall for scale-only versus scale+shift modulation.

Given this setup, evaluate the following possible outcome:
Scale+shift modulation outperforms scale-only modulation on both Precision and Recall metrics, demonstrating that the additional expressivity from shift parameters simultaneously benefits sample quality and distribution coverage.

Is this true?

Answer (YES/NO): NO